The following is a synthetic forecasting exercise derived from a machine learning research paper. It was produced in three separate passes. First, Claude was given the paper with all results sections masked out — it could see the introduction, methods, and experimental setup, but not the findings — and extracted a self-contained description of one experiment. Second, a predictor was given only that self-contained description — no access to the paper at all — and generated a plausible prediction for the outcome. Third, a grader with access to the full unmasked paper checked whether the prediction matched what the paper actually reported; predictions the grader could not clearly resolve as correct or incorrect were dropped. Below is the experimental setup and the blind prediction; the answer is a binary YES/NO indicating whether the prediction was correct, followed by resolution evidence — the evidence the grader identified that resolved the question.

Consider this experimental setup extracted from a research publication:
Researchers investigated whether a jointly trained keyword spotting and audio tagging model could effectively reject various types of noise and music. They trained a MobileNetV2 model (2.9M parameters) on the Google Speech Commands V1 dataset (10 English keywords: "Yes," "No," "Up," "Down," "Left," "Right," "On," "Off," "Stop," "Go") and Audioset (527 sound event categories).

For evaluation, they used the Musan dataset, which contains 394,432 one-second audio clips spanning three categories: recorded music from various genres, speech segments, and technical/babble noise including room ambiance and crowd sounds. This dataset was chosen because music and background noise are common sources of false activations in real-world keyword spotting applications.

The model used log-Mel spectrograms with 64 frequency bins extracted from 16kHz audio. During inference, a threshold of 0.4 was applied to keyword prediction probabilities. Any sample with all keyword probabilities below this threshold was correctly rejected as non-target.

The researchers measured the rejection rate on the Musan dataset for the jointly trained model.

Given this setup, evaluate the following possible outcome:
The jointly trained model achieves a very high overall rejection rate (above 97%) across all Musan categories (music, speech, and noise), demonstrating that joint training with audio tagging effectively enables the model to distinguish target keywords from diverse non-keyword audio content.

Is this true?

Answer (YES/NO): YES